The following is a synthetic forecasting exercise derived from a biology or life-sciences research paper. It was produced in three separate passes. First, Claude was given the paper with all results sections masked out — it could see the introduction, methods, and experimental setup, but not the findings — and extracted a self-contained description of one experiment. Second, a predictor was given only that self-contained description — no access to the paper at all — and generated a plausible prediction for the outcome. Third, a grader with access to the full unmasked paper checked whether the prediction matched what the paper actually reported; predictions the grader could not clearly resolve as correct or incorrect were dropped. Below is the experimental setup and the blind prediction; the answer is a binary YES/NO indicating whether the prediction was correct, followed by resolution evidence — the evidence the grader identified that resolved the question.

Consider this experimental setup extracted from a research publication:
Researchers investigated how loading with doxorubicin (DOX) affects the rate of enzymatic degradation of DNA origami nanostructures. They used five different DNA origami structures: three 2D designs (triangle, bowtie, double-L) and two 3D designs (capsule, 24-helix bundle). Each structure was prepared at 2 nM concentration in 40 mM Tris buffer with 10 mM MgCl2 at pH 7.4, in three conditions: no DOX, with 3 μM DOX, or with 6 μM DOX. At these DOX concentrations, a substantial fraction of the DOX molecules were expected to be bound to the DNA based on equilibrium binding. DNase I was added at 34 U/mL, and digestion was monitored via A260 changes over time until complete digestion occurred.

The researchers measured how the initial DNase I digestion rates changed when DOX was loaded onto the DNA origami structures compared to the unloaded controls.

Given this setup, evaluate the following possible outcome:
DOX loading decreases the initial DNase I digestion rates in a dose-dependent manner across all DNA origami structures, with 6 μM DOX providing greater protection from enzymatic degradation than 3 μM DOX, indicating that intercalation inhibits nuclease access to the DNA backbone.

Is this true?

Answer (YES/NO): YES